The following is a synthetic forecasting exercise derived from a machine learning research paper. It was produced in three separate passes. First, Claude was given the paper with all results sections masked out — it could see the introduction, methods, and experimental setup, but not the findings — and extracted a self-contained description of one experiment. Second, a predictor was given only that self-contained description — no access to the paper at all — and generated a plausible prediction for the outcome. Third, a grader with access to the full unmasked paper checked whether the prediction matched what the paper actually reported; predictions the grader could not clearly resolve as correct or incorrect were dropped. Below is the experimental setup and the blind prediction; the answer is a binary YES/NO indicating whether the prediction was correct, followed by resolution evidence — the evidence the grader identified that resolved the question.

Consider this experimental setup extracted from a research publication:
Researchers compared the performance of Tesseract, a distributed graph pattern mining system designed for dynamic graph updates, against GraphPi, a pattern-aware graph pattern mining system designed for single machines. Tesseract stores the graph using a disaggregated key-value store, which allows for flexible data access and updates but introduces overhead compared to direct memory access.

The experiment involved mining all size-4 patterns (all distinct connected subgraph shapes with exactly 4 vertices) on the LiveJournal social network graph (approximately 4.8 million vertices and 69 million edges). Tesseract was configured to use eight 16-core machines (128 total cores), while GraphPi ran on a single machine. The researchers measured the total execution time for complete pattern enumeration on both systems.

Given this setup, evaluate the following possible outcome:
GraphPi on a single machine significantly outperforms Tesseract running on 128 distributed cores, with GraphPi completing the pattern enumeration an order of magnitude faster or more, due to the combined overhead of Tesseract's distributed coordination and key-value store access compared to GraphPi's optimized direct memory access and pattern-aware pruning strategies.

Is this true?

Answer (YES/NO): YES